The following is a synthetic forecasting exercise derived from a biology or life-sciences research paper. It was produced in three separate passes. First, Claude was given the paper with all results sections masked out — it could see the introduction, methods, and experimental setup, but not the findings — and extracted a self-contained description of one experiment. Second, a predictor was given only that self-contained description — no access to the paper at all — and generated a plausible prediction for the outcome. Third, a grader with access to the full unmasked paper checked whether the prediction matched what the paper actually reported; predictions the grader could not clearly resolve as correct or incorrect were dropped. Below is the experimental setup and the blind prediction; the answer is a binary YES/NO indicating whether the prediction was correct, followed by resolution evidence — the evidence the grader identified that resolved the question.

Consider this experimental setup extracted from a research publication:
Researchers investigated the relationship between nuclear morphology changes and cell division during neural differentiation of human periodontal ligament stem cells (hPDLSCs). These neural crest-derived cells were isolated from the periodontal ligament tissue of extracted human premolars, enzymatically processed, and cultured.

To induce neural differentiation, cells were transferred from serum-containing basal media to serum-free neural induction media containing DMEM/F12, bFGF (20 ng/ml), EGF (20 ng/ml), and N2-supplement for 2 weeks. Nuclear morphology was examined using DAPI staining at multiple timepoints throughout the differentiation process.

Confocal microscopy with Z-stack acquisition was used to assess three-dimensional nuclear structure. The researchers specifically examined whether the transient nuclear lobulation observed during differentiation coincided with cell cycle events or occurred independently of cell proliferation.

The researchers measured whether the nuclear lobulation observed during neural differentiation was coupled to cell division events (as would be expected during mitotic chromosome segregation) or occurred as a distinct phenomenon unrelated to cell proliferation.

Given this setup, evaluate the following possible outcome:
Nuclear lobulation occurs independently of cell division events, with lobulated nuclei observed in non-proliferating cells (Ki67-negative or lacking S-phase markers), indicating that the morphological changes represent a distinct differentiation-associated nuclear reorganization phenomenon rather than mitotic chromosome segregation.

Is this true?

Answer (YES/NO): NO